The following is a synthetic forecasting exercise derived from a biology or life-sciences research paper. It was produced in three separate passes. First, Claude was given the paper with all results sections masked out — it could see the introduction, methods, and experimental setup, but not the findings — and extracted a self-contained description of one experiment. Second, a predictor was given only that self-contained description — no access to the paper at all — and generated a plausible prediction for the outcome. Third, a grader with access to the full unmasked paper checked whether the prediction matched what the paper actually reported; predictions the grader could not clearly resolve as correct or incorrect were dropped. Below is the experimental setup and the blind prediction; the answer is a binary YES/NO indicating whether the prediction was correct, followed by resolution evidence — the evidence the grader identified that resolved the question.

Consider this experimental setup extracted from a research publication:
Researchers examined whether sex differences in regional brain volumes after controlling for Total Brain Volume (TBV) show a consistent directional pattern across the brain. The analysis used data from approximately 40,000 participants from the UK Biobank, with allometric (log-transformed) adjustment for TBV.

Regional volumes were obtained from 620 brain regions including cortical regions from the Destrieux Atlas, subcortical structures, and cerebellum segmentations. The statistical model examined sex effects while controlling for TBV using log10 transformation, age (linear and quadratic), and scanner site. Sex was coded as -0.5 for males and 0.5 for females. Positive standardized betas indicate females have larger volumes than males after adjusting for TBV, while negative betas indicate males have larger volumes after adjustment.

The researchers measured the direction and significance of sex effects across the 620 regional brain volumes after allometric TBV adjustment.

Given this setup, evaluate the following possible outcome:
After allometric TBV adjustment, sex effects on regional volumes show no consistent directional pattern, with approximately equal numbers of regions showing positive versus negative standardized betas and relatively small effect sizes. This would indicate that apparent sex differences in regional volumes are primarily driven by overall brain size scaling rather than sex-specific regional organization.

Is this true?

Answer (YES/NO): NO